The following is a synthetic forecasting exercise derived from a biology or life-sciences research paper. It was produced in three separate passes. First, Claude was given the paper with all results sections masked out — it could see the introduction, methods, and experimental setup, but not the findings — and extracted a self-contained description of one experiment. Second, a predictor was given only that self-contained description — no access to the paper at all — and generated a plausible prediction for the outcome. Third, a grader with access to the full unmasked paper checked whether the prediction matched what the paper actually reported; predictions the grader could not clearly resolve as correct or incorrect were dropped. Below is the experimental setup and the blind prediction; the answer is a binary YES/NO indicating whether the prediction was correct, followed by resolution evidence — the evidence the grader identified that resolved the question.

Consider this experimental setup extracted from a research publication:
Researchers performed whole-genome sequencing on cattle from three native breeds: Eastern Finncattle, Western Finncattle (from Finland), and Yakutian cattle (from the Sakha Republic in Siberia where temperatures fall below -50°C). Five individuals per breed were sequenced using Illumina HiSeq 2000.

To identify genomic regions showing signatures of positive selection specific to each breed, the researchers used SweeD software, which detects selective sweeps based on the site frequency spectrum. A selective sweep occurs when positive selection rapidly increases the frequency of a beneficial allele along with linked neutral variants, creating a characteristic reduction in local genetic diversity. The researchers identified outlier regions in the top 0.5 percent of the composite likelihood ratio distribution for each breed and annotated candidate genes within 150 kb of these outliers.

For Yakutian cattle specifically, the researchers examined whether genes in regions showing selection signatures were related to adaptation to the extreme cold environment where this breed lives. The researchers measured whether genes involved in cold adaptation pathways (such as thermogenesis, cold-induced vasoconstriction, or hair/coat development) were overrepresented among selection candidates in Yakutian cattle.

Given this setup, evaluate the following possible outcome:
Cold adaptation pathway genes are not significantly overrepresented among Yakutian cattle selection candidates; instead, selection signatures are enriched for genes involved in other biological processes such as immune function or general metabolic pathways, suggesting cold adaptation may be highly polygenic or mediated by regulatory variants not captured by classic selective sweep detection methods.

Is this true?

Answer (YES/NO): NO